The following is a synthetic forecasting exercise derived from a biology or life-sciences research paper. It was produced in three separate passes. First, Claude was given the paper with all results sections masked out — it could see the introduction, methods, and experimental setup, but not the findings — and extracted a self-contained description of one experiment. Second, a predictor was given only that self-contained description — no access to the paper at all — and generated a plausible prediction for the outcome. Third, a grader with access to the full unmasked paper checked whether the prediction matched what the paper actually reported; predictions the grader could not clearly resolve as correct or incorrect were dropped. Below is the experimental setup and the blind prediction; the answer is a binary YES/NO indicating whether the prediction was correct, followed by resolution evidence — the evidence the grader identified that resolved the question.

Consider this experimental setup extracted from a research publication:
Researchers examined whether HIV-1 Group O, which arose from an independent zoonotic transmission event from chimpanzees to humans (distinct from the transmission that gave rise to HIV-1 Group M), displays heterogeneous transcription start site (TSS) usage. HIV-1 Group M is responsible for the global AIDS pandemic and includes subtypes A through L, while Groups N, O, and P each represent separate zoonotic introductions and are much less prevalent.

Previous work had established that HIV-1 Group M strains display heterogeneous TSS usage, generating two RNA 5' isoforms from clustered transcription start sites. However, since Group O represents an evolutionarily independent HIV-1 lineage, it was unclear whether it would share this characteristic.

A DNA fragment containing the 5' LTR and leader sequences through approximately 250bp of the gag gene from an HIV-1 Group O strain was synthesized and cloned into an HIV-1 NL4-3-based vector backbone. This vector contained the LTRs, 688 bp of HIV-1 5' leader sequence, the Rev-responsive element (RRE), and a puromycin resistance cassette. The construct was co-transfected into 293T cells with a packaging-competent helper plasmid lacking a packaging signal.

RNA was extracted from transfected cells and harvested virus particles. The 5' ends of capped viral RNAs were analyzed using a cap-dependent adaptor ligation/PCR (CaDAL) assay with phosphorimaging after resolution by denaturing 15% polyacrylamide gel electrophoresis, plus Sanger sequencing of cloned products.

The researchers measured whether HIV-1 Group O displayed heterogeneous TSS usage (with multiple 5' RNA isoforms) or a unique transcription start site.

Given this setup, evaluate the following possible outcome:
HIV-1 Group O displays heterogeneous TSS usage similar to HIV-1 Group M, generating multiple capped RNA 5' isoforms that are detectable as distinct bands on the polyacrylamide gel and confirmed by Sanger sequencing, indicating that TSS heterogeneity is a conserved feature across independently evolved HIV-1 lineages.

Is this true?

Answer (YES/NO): YES